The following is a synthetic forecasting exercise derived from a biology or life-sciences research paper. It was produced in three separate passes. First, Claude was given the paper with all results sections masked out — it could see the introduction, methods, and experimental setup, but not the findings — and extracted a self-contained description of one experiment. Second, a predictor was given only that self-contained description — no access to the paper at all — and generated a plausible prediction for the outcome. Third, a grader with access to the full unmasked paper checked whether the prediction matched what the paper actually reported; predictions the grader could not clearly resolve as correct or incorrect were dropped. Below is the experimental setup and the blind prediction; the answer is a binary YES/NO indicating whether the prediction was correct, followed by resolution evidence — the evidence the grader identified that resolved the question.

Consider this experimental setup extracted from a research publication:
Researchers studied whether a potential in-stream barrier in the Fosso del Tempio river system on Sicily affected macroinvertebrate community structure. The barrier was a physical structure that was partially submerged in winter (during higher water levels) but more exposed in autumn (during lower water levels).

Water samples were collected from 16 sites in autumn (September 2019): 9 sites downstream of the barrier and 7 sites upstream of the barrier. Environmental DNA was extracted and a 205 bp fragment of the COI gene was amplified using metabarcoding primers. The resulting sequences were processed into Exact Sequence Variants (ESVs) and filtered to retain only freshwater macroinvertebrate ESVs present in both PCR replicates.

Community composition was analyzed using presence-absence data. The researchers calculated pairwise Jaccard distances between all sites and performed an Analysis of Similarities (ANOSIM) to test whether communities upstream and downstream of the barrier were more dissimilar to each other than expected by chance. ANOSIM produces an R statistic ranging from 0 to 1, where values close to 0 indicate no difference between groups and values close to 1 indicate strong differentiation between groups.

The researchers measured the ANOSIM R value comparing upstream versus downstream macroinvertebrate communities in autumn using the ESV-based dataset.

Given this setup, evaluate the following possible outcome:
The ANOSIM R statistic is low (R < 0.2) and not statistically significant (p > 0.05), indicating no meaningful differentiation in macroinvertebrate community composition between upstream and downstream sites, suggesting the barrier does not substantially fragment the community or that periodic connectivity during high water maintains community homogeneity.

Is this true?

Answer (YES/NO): NO